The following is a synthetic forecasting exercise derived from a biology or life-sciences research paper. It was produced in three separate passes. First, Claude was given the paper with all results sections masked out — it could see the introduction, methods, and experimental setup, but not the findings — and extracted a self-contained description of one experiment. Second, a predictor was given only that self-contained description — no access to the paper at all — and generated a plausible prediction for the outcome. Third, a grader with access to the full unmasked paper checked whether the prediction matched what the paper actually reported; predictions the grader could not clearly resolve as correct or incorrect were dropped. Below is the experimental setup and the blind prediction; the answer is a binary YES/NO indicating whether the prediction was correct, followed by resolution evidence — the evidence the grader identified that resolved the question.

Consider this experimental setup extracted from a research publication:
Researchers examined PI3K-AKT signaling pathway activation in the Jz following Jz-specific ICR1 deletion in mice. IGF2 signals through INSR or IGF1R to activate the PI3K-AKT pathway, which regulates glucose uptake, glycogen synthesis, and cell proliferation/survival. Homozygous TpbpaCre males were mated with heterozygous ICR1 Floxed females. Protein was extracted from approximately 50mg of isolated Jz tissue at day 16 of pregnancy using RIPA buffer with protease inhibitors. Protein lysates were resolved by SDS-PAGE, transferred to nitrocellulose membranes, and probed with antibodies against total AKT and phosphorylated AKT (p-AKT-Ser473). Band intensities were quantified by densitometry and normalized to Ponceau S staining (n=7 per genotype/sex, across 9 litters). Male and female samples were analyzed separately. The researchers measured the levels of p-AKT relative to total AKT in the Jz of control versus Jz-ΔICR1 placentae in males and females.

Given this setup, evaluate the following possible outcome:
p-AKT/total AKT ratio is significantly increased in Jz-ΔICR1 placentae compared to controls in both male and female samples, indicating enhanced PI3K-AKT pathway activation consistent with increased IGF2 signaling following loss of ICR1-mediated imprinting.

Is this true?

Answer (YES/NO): NO